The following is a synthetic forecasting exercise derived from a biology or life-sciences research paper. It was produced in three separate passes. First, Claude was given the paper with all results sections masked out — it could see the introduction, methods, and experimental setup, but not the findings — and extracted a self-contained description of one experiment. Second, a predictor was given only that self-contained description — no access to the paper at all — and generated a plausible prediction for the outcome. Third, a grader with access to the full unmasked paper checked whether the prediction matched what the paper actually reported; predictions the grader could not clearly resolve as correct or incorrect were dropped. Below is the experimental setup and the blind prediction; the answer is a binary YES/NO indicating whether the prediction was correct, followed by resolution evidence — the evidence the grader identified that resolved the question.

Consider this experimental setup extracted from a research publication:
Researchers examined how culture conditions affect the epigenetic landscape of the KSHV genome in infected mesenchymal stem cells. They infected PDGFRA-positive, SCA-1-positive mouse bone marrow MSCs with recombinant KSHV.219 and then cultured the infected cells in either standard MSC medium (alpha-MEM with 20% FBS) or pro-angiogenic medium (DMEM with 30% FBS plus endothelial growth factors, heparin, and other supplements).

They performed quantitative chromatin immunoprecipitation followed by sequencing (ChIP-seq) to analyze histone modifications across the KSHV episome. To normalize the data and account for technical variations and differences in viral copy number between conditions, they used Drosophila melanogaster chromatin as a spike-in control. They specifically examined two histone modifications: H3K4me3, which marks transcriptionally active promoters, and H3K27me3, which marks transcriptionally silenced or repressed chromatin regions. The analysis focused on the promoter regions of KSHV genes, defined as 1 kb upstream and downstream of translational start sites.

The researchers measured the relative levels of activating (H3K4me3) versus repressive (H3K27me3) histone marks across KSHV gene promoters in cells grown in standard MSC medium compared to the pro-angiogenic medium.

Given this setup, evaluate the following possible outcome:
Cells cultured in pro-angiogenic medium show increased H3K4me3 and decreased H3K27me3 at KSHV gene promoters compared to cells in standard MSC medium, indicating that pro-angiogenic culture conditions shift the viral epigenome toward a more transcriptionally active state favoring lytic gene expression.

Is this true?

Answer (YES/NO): YES